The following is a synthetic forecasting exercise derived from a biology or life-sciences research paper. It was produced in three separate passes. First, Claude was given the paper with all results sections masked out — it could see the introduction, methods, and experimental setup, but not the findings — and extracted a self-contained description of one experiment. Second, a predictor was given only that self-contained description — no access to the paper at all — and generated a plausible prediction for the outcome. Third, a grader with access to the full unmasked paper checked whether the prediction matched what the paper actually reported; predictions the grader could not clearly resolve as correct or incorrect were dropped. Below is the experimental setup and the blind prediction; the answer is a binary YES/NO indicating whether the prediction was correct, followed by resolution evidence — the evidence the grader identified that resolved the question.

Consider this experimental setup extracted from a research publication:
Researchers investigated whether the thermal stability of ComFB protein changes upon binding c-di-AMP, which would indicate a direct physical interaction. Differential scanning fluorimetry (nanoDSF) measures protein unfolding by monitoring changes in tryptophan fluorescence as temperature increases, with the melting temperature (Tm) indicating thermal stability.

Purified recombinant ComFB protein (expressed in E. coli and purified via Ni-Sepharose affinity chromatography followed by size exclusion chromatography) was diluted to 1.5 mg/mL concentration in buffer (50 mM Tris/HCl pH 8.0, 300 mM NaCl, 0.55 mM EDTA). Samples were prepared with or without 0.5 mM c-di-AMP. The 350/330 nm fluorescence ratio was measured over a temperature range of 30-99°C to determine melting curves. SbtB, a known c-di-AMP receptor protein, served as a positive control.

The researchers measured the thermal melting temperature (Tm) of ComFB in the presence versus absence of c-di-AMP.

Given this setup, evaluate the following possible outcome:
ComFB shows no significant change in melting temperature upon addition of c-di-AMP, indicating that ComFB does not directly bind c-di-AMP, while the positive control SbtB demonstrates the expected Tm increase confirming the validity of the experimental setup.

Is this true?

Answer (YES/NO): NO